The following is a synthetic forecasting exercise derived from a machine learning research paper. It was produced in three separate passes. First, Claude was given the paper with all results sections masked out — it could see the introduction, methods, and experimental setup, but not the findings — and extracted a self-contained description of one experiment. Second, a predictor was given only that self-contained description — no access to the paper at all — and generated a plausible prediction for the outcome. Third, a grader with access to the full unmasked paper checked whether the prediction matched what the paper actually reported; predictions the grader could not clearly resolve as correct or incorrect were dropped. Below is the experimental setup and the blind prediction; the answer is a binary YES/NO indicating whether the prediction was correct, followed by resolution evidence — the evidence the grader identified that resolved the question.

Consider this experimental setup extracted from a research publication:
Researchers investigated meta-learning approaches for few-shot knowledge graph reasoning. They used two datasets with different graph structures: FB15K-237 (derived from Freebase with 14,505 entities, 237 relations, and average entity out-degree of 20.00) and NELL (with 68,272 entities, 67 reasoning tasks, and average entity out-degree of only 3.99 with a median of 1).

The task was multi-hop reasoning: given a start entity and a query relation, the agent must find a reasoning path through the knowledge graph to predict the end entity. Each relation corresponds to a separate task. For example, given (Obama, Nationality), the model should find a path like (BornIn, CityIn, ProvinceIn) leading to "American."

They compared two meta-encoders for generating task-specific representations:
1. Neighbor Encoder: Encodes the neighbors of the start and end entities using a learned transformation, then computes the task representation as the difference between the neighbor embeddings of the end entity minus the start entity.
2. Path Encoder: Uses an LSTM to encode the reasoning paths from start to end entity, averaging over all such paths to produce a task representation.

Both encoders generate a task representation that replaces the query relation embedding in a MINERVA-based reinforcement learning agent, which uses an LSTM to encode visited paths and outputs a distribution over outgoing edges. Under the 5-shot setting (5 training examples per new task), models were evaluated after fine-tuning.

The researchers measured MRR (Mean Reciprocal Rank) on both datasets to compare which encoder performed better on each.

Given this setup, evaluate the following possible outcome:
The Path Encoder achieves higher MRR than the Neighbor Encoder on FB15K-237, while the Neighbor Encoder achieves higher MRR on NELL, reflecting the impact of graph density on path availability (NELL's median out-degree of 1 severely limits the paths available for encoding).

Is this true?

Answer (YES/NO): NO